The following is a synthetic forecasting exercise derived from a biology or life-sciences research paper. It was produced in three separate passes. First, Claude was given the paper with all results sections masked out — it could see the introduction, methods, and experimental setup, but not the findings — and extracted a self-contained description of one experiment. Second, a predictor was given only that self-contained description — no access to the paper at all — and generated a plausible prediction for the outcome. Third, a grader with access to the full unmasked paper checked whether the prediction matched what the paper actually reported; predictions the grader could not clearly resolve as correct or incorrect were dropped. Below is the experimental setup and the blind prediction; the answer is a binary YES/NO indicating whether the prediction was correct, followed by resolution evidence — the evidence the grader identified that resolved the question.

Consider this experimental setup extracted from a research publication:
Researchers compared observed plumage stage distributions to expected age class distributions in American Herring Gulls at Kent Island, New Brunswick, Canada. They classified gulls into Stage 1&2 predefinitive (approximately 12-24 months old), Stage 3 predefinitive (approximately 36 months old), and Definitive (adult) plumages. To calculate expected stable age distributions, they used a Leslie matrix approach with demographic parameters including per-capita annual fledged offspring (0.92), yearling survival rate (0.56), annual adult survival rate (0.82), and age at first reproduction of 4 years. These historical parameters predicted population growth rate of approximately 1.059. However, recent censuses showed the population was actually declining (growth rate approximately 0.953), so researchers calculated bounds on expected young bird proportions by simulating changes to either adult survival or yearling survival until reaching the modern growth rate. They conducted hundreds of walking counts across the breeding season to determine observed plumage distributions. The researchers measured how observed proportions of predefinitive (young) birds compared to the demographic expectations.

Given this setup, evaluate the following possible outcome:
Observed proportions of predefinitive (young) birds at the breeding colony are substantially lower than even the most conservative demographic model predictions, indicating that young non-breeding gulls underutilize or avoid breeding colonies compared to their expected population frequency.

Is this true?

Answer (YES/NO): NO